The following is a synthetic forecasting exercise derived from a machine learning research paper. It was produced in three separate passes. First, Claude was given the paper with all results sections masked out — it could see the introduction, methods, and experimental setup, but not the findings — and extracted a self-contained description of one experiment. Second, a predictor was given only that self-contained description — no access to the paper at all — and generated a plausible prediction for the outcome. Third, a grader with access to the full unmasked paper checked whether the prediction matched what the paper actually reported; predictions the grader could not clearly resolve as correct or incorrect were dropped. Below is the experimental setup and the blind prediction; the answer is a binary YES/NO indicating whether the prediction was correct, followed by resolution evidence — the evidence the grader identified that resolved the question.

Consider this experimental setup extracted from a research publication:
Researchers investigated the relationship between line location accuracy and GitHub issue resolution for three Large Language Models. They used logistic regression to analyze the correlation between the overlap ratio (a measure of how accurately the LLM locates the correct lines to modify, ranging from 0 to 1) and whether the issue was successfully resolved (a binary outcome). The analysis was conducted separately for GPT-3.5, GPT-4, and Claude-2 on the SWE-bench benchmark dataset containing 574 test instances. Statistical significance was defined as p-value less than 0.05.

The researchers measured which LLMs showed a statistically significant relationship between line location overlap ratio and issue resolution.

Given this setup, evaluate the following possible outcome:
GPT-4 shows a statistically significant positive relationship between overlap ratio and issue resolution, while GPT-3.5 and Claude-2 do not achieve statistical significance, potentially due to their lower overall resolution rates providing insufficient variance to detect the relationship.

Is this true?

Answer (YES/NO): NO